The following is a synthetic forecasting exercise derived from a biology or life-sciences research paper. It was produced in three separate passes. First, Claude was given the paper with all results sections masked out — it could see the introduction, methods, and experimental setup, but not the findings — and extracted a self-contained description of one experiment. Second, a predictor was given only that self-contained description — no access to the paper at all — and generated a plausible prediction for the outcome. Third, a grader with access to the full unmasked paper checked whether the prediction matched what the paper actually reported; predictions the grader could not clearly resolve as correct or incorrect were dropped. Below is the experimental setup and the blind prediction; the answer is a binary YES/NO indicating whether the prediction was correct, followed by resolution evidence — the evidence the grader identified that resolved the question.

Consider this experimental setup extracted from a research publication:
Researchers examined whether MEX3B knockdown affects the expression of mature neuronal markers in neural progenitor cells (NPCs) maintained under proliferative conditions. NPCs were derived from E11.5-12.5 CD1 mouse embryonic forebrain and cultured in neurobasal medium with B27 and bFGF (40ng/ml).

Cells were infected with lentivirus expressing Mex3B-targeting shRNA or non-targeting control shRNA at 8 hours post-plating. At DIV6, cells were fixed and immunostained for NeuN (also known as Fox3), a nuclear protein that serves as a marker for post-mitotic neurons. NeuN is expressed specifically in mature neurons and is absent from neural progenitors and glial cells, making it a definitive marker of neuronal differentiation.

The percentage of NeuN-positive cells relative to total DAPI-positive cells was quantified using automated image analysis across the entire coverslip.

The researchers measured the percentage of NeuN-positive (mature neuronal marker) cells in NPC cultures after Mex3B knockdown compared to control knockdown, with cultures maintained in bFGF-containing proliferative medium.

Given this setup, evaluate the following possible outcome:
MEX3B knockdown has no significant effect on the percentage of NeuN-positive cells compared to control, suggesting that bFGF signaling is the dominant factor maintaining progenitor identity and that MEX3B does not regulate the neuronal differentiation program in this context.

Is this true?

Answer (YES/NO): NO